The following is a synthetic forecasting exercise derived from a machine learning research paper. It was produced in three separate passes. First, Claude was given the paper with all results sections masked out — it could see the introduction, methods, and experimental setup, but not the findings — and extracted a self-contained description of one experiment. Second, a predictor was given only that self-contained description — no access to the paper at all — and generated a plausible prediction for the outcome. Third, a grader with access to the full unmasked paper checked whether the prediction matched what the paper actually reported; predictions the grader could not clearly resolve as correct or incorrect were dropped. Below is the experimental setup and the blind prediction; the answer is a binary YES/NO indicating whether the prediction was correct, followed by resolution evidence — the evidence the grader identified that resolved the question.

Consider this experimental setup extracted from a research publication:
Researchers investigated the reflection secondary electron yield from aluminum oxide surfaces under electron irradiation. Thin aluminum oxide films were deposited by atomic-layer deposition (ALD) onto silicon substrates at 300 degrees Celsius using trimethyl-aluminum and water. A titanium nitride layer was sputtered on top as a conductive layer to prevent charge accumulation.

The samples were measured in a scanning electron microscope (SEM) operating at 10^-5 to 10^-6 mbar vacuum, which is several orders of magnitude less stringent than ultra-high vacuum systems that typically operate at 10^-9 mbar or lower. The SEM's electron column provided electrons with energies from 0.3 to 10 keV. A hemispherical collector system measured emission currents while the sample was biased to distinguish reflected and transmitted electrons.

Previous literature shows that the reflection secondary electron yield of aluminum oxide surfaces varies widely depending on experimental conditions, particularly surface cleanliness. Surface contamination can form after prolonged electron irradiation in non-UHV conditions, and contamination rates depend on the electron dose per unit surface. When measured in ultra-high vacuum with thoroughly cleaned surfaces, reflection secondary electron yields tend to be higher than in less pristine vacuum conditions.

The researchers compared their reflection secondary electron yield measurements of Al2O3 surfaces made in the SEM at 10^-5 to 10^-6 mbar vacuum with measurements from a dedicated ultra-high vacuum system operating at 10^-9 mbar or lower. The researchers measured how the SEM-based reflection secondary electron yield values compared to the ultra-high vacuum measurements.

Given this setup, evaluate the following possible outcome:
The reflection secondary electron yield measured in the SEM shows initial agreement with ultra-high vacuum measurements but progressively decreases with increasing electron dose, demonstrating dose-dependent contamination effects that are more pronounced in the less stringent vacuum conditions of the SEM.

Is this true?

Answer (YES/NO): NO